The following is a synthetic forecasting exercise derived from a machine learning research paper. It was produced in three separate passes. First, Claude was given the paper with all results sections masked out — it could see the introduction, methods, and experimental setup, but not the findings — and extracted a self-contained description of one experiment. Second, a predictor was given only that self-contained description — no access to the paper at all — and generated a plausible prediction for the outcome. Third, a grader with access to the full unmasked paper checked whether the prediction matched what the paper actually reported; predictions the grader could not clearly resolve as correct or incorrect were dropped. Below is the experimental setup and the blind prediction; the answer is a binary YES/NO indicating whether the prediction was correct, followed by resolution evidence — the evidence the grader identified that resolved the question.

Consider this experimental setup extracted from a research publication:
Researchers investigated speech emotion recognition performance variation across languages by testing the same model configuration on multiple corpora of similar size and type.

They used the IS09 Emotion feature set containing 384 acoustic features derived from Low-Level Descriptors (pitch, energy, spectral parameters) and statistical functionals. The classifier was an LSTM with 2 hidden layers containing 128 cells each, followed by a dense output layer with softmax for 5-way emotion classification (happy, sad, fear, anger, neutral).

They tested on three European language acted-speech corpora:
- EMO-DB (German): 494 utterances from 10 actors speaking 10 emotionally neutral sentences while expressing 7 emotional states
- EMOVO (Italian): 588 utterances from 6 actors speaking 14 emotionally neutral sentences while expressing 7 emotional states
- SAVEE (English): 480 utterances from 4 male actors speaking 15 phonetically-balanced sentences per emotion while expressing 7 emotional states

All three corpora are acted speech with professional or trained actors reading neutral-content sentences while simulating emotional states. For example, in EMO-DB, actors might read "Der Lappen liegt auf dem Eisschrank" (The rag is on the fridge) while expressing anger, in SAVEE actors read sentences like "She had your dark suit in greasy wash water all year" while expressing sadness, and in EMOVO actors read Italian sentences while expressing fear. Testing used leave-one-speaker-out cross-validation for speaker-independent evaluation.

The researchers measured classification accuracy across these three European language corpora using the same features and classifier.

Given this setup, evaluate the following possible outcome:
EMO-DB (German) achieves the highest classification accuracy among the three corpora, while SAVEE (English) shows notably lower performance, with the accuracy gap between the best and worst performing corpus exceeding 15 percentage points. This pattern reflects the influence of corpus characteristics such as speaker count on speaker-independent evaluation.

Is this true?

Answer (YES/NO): NO